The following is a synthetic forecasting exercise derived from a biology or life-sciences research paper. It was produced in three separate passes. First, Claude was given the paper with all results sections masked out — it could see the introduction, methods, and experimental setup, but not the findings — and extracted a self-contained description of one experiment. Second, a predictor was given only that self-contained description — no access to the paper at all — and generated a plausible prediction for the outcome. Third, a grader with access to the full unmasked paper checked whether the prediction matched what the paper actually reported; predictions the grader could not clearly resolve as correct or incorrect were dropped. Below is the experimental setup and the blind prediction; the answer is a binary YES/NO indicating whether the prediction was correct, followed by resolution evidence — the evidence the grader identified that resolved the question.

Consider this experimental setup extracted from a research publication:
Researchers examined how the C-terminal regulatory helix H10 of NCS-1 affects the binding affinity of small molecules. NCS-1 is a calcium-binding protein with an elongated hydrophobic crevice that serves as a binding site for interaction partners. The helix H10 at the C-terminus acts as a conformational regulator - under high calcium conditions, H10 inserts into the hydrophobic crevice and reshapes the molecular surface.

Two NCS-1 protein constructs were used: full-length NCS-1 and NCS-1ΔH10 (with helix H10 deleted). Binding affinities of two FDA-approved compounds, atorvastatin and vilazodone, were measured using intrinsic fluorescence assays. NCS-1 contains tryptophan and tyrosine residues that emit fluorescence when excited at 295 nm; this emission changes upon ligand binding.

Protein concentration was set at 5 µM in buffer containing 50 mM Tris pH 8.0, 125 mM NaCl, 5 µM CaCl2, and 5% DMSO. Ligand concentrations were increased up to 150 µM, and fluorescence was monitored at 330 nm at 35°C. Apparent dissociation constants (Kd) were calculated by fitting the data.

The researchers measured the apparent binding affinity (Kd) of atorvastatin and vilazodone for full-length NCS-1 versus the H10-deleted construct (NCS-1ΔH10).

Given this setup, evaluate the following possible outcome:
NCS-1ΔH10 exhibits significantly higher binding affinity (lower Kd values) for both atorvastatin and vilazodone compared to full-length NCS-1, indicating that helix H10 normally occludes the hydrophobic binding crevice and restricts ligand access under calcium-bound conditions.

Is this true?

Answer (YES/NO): YES